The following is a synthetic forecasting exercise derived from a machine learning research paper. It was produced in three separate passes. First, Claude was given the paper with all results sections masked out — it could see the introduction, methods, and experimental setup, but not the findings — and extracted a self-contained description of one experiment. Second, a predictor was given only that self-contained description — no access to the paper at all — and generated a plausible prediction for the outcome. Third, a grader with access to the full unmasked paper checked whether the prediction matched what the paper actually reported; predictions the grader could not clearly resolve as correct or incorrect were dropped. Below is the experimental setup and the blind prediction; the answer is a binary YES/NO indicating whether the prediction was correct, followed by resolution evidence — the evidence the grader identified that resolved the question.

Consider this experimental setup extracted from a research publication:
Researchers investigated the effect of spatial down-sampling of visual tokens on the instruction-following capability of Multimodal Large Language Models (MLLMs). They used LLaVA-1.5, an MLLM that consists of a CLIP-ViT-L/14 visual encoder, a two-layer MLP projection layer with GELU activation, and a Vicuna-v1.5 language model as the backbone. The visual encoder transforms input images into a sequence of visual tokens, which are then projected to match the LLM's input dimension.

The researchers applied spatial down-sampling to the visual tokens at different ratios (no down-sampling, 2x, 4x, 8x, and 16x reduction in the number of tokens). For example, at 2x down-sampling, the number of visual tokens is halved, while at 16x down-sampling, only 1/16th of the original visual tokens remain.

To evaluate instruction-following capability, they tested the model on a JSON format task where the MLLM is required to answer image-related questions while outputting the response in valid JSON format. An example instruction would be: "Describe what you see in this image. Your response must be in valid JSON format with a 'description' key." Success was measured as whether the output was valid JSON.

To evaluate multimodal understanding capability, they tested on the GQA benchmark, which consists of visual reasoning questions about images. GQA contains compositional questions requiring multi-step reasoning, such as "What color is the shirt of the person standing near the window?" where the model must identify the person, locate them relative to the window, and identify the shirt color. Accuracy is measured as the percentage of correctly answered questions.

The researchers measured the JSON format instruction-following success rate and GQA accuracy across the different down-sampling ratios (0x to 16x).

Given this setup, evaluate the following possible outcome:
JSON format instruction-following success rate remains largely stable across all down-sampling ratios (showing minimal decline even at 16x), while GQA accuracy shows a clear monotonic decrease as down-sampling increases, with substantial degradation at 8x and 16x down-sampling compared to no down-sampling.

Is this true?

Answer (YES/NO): NO